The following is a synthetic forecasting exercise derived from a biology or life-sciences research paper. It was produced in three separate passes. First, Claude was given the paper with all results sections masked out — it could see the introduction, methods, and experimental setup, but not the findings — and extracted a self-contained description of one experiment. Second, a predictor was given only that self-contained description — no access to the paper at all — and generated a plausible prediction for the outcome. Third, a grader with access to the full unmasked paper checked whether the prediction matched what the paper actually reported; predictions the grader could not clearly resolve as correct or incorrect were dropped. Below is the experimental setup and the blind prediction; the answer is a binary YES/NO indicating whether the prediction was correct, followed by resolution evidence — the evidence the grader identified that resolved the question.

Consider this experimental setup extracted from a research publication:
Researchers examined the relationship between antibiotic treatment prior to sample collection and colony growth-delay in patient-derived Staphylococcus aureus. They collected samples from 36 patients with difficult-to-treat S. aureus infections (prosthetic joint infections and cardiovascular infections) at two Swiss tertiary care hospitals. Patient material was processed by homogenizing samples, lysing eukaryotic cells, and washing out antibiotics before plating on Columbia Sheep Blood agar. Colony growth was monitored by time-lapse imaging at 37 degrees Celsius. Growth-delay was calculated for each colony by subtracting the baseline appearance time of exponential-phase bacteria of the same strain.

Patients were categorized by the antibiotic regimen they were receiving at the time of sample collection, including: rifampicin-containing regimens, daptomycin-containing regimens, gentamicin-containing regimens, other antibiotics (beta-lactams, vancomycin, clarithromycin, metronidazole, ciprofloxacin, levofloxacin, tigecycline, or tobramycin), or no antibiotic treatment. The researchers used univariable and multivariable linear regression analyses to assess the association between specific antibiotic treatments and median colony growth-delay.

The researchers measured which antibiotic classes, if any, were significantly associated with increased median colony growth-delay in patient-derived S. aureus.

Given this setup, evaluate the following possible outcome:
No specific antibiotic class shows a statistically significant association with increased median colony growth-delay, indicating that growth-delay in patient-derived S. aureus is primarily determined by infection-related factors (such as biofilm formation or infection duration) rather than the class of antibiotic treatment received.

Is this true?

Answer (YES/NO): NO